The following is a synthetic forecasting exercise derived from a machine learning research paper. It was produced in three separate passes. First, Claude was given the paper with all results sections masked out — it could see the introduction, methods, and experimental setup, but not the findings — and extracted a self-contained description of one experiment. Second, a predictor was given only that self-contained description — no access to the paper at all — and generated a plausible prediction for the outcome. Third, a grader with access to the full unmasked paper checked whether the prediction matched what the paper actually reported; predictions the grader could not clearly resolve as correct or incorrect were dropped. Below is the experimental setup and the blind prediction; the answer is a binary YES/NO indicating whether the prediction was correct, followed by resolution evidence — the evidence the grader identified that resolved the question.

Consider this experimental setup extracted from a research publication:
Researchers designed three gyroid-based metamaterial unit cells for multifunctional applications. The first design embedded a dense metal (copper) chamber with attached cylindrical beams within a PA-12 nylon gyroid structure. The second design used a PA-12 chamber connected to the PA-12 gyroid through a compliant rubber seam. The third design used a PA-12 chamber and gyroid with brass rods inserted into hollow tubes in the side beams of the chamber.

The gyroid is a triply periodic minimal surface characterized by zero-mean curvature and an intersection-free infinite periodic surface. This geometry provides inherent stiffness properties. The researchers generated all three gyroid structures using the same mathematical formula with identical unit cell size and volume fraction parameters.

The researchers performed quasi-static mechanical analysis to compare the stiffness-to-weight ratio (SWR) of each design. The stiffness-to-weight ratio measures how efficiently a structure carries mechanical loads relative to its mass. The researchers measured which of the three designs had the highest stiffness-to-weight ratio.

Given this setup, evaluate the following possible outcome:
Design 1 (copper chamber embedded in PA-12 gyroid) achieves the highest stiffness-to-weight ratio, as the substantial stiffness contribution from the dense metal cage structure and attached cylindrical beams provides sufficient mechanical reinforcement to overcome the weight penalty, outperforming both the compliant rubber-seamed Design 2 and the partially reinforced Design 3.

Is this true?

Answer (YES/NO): NO